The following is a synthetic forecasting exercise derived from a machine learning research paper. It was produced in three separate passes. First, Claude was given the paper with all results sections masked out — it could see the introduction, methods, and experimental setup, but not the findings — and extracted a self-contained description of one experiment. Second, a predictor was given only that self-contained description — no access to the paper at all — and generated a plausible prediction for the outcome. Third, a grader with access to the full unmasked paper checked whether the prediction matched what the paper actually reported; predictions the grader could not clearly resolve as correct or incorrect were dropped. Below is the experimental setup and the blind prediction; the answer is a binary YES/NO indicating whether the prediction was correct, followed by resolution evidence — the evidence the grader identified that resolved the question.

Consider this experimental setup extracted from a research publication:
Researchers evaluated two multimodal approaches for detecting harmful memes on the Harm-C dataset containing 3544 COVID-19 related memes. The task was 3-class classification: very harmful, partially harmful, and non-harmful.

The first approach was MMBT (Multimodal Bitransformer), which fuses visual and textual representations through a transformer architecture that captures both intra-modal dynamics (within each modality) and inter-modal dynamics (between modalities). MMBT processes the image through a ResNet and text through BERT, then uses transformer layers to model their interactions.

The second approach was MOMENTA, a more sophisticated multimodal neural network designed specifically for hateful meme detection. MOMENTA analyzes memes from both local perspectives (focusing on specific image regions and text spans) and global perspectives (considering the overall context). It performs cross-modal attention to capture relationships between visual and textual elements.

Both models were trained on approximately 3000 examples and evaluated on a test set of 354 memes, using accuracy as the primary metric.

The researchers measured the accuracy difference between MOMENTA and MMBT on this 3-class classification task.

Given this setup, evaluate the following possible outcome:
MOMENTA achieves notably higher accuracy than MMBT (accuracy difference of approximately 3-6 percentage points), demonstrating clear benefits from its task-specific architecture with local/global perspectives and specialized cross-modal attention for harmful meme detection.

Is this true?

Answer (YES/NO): NO